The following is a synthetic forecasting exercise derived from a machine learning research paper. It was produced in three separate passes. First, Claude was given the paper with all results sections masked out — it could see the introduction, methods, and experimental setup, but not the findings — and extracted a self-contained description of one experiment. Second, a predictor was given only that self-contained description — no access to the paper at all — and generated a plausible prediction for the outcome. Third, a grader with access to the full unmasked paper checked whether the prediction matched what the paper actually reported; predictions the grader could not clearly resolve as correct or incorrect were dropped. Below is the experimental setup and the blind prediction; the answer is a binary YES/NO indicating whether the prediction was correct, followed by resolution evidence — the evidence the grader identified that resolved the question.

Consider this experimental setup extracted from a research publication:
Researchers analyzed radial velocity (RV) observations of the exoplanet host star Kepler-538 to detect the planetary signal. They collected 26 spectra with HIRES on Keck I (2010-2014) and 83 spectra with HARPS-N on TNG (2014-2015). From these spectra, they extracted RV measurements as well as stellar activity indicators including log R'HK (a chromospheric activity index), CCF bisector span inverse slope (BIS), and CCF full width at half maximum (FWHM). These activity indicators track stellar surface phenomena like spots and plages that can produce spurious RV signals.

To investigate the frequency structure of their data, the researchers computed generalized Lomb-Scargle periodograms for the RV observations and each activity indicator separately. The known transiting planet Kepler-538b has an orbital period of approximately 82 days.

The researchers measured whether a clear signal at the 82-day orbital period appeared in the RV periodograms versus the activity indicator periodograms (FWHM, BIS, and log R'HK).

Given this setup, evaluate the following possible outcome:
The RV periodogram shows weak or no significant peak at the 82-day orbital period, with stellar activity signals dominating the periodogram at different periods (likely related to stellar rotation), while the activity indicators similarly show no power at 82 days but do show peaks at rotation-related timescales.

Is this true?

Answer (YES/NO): NO